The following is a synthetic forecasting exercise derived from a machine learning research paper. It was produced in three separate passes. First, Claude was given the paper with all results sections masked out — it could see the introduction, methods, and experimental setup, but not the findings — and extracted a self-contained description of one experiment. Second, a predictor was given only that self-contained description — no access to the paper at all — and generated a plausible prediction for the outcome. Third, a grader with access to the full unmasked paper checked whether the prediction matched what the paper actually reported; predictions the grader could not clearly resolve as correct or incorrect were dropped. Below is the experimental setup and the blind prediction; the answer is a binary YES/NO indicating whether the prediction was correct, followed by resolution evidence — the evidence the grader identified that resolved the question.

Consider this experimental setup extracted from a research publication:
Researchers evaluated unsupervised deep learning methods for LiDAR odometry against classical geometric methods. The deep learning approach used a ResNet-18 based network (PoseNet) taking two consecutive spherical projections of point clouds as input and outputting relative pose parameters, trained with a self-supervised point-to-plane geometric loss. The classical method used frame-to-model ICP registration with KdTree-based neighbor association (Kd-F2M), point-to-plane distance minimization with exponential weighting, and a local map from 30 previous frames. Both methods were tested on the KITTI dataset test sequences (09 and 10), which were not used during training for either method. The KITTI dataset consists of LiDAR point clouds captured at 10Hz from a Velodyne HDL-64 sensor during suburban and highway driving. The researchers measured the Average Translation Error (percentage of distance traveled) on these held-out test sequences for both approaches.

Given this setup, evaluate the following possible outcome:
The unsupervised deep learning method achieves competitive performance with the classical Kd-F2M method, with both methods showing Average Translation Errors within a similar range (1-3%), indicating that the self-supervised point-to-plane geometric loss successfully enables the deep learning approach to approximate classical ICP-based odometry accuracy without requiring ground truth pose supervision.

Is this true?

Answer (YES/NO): NO